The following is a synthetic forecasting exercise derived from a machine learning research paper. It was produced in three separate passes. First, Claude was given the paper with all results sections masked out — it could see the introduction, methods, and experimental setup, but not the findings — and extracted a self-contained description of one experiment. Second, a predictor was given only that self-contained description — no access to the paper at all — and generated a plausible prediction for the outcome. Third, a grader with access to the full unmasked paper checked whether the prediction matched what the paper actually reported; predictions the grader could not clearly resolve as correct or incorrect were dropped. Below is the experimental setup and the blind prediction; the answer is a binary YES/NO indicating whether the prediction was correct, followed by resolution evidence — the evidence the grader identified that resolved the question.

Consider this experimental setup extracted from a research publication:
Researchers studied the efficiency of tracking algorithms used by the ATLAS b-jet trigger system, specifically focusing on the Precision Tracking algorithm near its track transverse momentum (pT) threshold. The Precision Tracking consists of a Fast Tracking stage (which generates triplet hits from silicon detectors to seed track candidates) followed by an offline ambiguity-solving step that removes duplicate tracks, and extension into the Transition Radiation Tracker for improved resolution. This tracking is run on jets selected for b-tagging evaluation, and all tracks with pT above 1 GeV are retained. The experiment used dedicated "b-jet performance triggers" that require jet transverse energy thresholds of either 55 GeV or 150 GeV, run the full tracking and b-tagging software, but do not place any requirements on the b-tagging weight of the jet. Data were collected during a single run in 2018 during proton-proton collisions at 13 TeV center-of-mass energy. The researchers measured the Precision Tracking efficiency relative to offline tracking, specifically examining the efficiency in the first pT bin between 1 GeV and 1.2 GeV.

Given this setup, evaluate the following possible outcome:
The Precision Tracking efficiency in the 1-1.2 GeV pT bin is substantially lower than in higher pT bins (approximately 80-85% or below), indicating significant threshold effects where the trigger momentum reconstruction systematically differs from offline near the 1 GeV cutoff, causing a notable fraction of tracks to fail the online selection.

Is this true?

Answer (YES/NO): YES